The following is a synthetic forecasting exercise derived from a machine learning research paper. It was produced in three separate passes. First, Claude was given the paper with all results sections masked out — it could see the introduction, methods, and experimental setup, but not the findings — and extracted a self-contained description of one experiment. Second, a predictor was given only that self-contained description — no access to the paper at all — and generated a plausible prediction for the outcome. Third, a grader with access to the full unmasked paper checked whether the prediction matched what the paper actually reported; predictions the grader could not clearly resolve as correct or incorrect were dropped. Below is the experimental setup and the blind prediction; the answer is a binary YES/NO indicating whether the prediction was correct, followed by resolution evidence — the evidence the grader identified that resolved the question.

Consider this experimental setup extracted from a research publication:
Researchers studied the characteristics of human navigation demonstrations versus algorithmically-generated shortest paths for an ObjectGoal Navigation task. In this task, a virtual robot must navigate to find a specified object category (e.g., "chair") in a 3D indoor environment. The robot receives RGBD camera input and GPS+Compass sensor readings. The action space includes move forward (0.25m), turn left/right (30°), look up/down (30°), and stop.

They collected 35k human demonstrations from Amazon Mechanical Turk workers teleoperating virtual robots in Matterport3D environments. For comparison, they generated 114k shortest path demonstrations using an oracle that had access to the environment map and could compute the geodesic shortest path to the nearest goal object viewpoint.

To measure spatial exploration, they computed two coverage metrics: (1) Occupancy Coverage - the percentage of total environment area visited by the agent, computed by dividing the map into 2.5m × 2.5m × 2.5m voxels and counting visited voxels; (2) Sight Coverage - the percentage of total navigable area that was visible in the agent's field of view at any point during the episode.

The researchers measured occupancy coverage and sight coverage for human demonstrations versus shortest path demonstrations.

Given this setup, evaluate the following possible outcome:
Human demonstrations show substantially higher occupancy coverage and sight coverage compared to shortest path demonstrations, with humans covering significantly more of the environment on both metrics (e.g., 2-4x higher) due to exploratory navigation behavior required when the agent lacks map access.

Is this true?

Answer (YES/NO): YES